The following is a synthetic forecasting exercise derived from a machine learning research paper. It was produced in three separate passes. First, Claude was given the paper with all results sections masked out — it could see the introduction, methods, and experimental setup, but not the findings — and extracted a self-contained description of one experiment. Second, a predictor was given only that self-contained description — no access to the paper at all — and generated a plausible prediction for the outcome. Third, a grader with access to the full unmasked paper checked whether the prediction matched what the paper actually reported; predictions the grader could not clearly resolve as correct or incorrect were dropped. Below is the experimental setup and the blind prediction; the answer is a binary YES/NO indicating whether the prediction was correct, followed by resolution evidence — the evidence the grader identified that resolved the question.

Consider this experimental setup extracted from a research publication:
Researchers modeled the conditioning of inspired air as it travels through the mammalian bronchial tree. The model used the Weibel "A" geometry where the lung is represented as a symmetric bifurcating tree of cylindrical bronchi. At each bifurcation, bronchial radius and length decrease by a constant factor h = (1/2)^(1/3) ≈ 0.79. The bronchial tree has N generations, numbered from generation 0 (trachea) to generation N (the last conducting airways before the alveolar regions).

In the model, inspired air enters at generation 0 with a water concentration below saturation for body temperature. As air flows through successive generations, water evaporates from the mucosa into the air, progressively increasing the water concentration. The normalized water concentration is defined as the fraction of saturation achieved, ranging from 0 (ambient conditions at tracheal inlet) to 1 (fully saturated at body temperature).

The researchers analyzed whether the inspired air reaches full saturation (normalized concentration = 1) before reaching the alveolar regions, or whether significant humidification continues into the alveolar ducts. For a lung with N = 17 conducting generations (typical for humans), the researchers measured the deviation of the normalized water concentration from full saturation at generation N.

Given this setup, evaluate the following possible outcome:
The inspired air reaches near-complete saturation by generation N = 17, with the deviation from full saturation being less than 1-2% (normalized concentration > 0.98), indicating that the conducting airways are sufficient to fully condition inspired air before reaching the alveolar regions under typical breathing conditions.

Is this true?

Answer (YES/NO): YES